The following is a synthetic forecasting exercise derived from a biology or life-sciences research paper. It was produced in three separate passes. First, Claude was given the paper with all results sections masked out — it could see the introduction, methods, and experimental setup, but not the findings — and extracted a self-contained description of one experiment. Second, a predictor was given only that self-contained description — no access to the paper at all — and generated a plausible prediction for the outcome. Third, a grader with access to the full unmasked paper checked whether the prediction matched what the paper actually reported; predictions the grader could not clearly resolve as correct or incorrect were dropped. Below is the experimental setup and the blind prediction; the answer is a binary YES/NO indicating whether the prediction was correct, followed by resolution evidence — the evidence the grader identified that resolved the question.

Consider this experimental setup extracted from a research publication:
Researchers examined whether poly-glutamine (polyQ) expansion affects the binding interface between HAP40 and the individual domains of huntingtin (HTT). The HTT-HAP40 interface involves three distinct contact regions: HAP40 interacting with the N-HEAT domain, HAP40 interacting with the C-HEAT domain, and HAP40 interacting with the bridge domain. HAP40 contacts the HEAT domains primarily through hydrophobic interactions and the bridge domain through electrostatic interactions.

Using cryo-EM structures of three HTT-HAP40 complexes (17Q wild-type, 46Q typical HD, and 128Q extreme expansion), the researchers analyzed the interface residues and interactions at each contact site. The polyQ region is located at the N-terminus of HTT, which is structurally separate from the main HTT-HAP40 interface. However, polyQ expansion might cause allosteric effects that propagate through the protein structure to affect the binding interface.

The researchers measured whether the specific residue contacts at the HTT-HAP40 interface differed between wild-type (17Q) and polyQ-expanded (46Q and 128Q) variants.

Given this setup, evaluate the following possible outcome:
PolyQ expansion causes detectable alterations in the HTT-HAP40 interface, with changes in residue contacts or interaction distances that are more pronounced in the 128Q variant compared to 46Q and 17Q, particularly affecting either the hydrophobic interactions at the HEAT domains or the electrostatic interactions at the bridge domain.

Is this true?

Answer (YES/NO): NO